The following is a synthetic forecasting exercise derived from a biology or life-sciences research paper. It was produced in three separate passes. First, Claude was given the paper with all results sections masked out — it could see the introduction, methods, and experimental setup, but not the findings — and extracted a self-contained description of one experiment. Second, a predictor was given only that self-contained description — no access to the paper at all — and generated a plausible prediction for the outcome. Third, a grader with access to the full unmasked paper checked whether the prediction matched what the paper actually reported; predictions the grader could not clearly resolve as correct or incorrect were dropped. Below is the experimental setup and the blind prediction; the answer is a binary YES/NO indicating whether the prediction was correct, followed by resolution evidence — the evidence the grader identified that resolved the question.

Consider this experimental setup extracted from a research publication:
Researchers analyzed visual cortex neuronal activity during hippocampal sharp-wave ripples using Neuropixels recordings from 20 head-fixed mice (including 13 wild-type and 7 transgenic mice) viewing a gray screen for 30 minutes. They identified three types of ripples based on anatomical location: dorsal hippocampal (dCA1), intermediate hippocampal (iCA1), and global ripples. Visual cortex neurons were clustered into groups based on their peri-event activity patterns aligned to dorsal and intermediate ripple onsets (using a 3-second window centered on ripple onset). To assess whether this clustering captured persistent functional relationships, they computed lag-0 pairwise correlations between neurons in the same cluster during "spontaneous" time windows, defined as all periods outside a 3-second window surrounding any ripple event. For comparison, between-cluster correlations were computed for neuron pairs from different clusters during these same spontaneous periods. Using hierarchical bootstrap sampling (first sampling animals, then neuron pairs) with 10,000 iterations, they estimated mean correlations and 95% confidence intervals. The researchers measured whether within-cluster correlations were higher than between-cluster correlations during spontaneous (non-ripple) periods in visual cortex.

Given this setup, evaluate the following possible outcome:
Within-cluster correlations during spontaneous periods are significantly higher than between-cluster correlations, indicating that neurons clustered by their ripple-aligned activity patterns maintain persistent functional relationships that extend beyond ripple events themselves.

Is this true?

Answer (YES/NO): YES